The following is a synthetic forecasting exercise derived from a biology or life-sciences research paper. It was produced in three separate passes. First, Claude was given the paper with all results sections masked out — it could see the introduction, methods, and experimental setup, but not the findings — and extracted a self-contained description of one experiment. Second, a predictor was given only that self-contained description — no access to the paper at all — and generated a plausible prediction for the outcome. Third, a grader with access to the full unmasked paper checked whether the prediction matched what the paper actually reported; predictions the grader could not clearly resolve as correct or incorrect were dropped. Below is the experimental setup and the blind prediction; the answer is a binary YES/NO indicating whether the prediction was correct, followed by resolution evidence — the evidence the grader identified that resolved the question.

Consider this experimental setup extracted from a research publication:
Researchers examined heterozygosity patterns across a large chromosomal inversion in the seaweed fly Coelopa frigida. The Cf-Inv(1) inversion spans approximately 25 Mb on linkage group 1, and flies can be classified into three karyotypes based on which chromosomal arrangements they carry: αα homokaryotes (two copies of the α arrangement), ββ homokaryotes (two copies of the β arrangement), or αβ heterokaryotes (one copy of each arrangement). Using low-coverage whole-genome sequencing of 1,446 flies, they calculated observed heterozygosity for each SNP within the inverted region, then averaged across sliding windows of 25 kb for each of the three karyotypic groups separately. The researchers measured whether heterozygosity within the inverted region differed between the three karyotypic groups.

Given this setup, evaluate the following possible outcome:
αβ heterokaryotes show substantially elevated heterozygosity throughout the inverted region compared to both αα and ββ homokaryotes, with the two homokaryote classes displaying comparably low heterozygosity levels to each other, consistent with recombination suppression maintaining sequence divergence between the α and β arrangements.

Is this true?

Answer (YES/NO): YES